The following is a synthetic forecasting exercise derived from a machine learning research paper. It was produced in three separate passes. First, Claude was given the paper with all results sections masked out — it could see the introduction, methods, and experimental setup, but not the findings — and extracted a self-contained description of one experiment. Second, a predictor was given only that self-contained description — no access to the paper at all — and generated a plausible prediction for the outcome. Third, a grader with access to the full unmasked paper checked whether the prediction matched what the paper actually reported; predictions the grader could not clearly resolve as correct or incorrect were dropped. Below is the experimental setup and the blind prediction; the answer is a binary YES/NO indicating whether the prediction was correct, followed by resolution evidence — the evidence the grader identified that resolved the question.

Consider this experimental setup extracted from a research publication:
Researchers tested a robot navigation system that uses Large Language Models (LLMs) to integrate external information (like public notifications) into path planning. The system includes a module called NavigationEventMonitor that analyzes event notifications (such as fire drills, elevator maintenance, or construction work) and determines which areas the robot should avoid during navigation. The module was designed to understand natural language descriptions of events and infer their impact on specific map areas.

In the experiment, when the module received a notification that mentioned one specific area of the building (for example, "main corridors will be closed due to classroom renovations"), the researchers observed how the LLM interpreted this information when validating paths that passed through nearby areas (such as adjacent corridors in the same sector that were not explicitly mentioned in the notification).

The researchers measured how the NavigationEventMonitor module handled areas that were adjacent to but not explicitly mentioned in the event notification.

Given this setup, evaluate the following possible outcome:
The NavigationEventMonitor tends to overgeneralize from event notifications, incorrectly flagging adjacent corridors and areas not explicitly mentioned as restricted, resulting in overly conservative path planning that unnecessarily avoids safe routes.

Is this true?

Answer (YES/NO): YES